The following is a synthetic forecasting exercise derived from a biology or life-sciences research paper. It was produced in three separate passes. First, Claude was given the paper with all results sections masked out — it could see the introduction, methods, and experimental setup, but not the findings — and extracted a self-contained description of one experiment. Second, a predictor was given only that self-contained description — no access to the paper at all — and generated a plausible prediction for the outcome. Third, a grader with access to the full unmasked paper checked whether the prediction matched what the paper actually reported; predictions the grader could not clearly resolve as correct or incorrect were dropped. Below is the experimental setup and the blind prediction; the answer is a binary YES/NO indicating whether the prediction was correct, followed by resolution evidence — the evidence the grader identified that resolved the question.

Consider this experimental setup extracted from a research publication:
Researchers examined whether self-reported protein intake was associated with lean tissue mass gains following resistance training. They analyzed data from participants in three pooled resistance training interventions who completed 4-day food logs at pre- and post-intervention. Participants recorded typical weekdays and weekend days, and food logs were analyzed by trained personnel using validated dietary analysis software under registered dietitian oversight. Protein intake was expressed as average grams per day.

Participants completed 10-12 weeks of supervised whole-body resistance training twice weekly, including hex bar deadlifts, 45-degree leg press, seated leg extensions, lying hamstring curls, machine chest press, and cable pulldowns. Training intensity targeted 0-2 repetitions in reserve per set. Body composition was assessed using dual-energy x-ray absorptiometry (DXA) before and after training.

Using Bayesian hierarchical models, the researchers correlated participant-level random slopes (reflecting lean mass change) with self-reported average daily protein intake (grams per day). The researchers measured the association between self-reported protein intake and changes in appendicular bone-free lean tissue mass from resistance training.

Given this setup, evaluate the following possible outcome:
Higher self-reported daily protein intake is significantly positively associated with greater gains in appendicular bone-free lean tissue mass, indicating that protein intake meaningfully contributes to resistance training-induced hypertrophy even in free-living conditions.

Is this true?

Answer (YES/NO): NO